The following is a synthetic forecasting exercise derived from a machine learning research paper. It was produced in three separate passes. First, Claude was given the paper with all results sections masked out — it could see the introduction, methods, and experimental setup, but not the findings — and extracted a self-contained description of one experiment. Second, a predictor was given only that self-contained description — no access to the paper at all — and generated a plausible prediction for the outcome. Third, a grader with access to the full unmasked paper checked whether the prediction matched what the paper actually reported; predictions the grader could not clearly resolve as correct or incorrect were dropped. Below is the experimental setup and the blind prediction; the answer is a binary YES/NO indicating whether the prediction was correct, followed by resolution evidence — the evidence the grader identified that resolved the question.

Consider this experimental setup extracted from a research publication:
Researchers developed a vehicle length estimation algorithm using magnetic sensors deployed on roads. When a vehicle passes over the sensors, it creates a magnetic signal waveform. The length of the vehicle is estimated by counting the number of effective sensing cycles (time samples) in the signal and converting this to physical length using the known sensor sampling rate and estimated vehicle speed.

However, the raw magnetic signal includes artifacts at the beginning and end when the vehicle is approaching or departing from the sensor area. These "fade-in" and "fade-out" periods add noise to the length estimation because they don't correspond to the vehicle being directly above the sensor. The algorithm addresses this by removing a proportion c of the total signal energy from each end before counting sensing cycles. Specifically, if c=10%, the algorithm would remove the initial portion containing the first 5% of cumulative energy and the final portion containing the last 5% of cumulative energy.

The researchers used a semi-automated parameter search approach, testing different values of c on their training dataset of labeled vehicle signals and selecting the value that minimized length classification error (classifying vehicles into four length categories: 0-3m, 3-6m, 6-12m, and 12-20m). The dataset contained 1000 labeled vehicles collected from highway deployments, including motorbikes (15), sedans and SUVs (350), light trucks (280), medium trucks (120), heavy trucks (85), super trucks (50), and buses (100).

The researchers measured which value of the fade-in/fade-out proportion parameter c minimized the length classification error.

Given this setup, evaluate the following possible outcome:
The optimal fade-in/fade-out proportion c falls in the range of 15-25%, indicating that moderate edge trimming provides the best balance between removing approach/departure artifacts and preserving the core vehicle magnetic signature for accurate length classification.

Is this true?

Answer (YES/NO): NO